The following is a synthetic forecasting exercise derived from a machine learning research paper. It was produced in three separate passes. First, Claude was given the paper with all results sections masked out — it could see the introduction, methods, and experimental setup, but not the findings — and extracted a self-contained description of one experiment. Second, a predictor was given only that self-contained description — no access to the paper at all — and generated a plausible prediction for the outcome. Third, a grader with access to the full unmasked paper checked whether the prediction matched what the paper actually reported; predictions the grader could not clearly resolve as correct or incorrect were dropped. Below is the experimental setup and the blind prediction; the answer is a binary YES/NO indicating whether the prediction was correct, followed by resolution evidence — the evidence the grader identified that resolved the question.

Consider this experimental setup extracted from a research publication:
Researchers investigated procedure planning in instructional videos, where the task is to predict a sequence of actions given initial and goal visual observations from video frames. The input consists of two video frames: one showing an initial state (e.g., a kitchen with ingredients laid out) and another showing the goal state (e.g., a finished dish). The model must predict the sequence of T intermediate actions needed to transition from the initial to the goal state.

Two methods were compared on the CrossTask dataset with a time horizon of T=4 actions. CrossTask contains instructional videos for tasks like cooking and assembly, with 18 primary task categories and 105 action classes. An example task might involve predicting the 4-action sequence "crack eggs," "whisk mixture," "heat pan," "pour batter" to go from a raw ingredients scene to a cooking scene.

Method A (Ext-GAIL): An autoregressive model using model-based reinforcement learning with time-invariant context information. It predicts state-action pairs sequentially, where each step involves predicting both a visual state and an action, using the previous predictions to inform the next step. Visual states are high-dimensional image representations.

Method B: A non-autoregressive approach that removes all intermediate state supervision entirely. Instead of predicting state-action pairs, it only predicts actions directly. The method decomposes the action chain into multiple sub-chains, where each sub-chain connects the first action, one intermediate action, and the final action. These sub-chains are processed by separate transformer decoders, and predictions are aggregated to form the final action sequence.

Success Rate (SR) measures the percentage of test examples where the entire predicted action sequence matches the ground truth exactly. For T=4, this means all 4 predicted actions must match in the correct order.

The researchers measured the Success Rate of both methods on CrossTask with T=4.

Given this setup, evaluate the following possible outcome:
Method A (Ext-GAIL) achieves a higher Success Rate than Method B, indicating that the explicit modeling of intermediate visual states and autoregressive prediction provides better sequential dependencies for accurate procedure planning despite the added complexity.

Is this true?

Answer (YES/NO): YES